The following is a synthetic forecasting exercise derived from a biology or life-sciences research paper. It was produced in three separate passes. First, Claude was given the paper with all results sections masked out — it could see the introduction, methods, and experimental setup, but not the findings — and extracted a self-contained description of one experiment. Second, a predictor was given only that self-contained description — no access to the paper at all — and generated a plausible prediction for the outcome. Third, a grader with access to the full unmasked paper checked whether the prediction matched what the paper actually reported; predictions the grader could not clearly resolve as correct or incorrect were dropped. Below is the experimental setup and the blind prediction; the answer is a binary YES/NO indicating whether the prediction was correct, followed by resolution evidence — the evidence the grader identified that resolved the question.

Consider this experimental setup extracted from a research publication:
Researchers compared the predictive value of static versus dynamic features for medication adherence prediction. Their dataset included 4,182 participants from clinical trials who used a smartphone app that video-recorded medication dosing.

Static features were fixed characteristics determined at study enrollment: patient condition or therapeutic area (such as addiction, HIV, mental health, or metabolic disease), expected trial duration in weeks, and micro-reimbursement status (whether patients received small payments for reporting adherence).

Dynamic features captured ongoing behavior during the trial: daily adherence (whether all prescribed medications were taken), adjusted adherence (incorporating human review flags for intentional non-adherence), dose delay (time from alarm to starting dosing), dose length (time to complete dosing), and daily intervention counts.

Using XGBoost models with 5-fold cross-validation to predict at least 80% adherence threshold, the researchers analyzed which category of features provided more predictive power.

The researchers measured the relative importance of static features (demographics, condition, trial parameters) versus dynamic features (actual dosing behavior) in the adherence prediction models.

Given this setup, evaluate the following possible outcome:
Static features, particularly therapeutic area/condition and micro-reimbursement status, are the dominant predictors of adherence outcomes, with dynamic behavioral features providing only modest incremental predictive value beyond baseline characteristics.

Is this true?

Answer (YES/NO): NO